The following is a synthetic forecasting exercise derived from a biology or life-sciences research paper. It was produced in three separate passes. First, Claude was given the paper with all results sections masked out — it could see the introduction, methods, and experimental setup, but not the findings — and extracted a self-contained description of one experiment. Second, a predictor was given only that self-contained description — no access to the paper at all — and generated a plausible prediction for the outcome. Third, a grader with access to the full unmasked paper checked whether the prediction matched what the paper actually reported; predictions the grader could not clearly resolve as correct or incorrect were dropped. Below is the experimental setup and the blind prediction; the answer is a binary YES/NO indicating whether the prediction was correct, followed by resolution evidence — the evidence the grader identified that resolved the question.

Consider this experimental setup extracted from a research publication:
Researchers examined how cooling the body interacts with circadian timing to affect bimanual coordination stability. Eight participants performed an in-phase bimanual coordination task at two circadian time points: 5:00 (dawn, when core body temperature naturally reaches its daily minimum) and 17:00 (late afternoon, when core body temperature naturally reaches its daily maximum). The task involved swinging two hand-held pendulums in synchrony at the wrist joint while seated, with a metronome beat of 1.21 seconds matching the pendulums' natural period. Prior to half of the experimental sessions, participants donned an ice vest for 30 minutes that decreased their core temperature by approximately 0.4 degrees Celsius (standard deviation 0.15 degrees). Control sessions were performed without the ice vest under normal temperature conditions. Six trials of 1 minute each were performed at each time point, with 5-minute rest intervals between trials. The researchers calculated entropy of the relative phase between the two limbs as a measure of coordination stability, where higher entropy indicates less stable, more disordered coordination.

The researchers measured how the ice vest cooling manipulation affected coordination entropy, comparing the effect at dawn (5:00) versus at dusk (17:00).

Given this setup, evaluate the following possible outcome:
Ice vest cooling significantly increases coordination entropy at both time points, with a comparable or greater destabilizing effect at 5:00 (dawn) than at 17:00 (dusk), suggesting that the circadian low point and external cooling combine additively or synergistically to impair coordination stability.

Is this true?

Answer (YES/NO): NO